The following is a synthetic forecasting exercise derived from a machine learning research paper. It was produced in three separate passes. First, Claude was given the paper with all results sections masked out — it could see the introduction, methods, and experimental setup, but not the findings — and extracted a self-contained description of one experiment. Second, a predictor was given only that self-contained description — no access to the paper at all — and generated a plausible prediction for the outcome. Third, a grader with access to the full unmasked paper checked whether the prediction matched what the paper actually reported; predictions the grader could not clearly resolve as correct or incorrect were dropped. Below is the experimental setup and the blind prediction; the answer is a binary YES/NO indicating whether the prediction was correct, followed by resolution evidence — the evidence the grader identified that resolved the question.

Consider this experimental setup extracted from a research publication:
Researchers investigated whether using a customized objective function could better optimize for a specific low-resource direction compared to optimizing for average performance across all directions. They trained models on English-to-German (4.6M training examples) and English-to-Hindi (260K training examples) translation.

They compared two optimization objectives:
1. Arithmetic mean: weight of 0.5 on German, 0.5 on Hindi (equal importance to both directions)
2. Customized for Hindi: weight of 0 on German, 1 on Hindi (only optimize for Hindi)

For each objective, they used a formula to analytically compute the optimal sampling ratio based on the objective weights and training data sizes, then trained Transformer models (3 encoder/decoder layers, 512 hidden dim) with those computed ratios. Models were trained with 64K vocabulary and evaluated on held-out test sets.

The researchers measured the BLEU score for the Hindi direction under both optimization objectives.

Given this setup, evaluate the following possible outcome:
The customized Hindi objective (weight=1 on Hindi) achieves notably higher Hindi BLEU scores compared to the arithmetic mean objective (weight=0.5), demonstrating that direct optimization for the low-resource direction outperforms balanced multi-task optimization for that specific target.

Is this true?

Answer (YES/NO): NO